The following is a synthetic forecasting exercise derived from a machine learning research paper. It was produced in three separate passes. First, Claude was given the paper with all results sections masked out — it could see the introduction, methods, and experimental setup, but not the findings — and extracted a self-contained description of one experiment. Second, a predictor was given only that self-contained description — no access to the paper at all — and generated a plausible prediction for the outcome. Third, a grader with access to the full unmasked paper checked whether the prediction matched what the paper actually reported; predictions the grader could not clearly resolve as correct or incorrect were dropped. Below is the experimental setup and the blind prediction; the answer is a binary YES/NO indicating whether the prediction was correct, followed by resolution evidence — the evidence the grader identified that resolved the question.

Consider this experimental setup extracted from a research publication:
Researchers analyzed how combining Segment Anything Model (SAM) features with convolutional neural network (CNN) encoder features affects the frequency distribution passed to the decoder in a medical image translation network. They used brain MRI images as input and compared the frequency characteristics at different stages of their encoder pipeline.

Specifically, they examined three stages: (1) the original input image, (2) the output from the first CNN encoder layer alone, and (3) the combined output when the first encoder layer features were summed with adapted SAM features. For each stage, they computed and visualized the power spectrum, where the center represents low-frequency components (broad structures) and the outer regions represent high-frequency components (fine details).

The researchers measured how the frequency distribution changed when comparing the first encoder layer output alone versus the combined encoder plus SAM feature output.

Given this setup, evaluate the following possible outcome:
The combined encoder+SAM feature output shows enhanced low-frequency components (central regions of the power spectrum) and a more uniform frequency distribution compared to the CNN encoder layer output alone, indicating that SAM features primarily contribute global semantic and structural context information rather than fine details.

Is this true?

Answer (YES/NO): NO